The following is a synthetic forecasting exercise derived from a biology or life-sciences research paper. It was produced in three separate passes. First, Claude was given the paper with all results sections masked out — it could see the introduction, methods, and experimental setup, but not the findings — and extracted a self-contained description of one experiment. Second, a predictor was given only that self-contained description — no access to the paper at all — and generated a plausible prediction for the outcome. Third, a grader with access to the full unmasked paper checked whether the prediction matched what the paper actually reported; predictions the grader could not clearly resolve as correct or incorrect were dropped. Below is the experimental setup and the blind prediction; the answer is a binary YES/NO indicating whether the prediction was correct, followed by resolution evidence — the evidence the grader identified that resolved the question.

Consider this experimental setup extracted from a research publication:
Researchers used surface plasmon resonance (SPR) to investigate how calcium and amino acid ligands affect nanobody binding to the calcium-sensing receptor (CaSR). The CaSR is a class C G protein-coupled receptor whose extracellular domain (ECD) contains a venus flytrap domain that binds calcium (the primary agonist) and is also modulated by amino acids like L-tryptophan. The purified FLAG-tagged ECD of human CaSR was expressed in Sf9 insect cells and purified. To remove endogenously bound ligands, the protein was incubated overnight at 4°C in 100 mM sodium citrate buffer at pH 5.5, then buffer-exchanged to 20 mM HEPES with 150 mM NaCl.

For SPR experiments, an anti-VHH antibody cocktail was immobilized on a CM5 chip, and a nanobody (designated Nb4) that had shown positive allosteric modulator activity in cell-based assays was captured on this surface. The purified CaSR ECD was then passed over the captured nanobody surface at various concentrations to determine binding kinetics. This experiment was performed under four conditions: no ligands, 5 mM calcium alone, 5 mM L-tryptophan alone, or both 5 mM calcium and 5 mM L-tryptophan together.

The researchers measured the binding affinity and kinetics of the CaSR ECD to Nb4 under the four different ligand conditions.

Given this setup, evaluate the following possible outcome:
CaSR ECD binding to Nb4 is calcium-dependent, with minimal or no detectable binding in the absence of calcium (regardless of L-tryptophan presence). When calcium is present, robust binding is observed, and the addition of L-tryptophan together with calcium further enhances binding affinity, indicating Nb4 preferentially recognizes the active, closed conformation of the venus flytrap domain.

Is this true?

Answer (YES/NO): NO